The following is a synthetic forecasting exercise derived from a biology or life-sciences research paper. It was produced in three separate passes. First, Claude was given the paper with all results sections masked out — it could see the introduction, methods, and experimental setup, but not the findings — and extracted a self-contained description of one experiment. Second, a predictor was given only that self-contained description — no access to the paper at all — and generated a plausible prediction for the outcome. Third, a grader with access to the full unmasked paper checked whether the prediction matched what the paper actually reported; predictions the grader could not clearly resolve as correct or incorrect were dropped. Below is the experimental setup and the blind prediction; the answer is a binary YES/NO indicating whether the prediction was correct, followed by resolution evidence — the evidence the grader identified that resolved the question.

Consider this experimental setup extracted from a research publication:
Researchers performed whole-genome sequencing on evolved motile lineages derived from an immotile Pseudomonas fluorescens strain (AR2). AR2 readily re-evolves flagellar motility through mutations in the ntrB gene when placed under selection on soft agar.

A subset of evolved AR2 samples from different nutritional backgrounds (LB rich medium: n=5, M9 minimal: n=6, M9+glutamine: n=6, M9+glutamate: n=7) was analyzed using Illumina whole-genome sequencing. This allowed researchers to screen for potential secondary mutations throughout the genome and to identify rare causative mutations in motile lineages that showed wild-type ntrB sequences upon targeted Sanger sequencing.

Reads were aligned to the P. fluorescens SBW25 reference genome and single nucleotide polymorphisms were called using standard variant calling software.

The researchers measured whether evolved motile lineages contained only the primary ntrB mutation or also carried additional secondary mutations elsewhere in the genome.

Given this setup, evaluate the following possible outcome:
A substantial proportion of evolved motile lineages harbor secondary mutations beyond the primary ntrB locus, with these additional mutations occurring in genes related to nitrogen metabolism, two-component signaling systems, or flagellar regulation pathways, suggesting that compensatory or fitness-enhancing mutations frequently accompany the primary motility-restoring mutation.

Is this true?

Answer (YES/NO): NO